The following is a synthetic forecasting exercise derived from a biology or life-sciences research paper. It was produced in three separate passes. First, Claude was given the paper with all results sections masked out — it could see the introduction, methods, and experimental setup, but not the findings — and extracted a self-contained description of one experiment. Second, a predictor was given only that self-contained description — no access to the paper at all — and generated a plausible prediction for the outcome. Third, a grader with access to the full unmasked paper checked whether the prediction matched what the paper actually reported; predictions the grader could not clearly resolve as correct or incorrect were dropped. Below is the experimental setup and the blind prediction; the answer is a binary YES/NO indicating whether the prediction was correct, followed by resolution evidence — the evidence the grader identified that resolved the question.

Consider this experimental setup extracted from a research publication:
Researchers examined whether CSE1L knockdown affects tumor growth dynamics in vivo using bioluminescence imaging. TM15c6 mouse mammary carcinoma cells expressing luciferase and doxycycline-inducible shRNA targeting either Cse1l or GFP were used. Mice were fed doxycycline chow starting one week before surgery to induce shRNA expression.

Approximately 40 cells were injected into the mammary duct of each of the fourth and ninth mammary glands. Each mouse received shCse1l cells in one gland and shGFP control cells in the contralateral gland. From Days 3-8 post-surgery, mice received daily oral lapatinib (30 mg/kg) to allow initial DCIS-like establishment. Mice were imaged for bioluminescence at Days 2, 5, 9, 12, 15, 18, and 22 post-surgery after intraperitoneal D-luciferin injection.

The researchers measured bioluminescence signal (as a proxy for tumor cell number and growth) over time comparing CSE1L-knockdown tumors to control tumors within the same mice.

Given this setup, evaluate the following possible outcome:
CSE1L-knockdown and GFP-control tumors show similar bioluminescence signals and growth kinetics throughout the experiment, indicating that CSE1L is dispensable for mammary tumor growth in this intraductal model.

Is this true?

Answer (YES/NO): YES